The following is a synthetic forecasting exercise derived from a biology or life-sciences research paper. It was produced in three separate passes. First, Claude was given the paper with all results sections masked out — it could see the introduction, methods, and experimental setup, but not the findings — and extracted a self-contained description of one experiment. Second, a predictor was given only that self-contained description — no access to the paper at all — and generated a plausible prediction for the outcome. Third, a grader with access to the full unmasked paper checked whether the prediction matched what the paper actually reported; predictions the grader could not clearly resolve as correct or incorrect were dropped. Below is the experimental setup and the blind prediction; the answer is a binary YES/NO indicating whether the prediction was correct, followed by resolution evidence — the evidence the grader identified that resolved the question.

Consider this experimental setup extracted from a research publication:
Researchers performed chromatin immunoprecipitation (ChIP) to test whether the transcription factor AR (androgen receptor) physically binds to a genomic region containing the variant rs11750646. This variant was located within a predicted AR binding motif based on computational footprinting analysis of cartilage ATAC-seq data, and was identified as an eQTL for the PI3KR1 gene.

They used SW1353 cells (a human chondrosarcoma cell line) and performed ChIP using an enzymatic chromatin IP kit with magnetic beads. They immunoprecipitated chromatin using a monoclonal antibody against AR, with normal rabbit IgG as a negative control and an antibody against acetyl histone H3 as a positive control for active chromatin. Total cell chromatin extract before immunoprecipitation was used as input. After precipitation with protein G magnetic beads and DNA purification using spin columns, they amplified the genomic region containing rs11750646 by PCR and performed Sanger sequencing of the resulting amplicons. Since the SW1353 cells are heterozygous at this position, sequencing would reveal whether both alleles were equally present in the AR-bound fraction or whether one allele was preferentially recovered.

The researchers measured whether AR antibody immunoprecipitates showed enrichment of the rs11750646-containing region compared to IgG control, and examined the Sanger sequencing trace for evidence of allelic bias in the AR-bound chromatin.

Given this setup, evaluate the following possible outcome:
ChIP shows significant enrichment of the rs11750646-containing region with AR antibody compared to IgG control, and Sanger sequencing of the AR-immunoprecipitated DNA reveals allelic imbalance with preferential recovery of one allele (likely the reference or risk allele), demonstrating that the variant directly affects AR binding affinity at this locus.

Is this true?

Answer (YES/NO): NO